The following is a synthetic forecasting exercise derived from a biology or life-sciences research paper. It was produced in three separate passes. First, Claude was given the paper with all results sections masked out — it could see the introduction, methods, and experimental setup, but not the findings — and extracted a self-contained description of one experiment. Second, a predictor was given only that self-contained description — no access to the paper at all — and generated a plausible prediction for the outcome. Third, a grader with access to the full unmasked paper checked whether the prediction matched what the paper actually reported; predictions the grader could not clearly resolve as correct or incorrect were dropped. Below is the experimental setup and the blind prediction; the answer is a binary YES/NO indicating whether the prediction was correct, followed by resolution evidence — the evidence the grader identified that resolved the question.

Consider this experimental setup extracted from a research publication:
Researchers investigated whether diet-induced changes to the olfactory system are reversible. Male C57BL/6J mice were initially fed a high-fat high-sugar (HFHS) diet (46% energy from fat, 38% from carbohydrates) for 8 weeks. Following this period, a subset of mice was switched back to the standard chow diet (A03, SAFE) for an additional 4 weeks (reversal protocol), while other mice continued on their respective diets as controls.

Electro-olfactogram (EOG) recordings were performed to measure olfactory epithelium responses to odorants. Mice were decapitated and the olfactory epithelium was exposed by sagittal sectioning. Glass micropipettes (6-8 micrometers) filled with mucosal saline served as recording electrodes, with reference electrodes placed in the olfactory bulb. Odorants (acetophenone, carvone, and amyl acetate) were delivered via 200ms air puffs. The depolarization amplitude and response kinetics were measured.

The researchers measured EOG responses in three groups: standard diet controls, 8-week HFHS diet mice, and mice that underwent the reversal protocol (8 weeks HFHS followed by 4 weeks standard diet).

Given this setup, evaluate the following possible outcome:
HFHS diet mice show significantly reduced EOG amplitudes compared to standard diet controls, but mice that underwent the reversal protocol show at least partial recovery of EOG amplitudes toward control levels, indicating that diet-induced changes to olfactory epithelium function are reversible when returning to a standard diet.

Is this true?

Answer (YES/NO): YES